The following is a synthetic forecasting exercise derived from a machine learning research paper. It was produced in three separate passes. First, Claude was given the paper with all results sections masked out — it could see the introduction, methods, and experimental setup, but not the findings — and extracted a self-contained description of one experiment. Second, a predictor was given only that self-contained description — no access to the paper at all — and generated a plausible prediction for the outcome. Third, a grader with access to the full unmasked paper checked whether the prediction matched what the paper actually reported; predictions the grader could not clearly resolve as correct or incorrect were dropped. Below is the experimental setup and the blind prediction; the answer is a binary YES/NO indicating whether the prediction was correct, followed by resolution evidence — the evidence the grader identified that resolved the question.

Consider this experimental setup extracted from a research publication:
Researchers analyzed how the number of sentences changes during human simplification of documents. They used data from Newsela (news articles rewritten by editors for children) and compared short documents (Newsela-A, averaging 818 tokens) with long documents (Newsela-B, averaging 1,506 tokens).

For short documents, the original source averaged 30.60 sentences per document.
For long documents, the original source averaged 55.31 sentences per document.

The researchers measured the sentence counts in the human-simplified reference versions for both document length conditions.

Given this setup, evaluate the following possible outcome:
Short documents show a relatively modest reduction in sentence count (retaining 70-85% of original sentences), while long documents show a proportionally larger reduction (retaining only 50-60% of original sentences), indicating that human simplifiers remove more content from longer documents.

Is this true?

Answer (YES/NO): NO